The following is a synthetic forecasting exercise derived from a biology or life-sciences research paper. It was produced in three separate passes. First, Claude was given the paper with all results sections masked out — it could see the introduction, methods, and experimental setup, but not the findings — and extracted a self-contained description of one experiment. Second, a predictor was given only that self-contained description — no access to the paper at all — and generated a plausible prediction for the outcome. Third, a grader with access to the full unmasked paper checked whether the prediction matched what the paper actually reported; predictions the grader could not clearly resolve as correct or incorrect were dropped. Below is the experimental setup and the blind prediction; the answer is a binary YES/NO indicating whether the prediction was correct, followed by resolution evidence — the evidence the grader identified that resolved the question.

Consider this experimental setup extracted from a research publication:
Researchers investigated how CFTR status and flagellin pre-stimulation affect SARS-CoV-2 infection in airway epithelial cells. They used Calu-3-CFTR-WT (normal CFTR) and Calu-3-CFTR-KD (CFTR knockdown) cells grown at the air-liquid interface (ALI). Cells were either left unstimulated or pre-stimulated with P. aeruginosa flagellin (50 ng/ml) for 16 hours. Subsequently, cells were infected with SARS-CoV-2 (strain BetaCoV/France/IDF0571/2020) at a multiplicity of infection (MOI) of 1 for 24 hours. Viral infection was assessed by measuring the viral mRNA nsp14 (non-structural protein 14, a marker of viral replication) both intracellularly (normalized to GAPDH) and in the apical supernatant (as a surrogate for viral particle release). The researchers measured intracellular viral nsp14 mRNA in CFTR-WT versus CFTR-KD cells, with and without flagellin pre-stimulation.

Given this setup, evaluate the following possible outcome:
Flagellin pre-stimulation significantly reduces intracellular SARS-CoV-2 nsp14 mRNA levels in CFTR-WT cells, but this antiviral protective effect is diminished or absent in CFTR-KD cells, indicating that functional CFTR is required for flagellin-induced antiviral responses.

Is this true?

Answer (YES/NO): NO